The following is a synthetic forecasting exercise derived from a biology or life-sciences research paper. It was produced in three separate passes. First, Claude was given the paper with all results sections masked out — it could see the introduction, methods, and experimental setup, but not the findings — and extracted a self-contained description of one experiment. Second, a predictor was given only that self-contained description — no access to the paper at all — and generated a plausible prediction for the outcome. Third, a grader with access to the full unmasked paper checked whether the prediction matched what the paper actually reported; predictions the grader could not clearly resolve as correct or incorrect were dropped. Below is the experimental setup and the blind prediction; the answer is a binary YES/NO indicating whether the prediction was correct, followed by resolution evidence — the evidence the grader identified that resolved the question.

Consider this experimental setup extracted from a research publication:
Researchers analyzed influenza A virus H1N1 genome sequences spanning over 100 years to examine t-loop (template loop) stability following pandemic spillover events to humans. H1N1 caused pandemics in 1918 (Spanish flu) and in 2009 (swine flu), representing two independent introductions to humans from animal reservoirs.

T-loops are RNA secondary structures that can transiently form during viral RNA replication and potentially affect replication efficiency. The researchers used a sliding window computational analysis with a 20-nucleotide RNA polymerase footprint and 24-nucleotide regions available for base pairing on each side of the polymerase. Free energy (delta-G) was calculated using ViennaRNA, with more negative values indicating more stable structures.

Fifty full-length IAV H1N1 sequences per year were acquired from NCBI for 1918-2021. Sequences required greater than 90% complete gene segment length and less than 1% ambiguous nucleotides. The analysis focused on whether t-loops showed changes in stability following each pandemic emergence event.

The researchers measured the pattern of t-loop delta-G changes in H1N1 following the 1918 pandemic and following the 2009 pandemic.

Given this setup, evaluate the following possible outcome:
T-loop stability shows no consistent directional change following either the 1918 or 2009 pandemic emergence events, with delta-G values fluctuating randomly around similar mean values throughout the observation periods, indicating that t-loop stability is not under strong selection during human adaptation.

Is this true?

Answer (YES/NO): NO